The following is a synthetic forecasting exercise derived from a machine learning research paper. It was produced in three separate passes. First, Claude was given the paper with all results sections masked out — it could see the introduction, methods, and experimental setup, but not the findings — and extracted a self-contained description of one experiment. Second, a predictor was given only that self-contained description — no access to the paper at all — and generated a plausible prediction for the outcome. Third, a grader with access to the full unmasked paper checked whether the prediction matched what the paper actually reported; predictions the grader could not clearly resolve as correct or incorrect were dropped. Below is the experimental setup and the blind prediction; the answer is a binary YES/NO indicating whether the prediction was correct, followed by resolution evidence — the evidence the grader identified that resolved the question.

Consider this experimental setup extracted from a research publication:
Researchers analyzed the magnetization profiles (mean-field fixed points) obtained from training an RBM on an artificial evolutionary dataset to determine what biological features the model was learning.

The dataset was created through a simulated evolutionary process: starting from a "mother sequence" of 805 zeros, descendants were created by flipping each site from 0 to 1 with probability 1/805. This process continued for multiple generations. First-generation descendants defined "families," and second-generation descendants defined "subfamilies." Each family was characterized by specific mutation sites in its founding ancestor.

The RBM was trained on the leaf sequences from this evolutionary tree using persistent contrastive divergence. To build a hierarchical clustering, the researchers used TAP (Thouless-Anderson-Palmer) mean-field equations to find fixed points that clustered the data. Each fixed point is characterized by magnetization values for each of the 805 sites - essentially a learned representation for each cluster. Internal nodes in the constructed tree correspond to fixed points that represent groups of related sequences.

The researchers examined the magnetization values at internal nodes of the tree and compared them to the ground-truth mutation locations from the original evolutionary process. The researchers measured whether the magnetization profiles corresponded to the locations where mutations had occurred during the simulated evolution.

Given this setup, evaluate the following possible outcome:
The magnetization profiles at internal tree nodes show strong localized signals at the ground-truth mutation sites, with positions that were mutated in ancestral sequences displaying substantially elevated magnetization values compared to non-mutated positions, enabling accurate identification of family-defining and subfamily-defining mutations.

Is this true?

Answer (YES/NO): YES